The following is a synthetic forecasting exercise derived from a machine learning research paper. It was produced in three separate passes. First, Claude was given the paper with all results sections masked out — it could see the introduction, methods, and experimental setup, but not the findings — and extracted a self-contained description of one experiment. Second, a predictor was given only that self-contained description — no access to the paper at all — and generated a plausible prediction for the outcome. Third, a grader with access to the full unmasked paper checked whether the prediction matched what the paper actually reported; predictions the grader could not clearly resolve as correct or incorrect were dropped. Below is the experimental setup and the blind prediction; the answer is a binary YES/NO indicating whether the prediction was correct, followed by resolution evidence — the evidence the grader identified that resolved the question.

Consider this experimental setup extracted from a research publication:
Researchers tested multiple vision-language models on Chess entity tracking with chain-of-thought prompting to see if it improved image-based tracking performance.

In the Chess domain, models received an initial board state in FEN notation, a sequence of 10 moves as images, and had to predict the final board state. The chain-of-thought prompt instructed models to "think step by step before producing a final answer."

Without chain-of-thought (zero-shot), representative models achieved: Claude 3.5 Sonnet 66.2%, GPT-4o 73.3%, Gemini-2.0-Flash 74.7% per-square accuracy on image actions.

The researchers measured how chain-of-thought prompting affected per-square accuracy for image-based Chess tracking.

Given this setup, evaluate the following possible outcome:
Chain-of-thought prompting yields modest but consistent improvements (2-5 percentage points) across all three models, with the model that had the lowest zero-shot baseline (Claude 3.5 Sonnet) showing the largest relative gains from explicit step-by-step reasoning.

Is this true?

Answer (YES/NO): NO